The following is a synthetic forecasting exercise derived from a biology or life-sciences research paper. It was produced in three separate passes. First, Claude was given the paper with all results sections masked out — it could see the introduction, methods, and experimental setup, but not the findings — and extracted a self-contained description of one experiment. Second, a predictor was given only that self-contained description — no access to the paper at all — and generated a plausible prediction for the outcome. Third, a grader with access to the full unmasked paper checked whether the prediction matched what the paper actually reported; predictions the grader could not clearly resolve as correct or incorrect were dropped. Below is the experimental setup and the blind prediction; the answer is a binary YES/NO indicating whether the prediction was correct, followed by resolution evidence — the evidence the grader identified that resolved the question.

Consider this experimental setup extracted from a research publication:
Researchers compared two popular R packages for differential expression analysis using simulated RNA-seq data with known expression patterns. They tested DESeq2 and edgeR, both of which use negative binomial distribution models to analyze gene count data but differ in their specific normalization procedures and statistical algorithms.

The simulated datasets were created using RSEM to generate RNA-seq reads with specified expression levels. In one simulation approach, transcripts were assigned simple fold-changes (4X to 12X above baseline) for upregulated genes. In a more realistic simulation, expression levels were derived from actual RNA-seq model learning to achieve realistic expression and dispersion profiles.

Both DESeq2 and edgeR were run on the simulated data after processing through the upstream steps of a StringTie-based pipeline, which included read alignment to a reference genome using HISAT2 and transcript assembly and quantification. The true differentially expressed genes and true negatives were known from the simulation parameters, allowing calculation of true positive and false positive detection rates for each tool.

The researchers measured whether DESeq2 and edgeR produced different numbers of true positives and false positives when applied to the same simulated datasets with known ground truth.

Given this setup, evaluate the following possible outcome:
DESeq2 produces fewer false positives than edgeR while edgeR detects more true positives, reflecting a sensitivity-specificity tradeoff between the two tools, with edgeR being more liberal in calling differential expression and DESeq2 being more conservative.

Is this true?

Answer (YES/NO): NO